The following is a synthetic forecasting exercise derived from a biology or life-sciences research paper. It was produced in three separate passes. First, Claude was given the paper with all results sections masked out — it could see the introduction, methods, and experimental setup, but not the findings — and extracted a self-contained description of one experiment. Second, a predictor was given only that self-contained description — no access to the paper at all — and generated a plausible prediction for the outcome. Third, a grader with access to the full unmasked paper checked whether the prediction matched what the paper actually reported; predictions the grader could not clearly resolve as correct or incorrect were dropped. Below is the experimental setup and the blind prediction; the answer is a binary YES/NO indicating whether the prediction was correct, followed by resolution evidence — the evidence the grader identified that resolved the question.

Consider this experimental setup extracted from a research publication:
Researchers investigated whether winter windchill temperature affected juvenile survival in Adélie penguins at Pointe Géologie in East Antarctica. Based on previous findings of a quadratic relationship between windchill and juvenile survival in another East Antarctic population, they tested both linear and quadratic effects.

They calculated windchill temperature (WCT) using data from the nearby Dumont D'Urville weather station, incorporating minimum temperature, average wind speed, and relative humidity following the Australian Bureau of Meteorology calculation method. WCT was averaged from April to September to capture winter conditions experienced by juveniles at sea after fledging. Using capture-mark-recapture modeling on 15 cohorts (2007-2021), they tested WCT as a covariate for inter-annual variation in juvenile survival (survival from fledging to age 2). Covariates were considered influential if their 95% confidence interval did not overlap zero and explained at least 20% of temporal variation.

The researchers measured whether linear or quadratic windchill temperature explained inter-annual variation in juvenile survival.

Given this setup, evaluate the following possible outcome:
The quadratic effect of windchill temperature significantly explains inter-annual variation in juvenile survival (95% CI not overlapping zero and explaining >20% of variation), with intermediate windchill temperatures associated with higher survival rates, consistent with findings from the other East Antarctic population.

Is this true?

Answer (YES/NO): NO